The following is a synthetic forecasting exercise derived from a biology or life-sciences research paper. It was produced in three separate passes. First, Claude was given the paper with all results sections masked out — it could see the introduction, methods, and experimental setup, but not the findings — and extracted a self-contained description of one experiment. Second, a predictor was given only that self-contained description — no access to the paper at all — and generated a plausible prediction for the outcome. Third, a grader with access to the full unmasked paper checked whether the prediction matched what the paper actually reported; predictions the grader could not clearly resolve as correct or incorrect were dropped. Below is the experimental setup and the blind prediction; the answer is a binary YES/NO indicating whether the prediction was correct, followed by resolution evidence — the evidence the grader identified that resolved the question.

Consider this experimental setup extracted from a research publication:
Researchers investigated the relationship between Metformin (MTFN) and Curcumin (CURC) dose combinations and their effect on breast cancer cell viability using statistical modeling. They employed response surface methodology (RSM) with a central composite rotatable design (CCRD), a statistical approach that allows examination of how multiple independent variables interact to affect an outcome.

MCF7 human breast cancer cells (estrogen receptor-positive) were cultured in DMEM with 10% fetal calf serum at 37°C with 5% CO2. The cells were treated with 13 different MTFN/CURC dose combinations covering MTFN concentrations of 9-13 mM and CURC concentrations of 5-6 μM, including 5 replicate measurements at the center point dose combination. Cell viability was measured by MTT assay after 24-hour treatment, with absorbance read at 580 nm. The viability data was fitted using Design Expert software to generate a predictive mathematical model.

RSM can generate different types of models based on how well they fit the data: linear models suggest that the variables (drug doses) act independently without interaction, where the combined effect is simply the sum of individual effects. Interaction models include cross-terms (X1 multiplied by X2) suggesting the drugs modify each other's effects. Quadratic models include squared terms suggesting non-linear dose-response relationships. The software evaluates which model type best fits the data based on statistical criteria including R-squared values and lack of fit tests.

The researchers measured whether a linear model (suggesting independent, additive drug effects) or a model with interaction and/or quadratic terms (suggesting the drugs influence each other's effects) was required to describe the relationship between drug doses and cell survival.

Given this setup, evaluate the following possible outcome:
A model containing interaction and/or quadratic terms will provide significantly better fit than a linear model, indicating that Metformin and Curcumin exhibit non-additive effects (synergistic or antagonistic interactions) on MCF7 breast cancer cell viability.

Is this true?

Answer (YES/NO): NO